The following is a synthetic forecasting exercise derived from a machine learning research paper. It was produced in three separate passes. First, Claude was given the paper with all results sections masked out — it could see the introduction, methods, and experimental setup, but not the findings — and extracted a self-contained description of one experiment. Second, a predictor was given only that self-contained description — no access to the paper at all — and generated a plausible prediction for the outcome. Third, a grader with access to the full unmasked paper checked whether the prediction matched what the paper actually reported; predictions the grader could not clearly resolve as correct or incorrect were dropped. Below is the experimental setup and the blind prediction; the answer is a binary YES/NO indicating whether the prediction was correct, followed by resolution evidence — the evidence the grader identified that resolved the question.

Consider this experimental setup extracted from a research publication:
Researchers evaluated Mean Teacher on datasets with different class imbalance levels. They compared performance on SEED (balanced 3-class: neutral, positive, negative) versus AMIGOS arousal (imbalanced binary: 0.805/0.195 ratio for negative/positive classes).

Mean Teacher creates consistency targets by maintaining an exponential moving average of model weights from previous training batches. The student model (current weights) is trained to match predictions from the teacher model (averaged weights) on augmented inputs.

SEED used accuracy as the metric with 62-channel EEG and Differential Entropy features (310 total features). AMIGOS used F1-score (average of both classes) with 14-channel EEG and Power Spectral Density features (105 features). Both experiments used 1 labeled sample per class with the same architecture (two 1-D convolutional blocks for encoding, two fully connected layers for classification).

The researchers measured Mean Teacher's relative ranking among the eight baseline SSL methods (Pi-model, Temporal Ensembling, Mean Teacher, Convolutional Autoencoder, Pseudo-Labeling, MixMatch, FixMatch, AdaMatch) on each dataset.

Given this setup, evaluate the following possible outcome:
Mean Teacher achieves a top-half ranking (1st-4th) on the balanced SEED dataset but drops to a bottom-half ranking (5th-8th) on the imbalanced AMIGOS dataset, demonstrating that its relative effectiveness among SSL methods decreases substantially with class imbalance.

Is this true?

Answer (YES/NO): NO